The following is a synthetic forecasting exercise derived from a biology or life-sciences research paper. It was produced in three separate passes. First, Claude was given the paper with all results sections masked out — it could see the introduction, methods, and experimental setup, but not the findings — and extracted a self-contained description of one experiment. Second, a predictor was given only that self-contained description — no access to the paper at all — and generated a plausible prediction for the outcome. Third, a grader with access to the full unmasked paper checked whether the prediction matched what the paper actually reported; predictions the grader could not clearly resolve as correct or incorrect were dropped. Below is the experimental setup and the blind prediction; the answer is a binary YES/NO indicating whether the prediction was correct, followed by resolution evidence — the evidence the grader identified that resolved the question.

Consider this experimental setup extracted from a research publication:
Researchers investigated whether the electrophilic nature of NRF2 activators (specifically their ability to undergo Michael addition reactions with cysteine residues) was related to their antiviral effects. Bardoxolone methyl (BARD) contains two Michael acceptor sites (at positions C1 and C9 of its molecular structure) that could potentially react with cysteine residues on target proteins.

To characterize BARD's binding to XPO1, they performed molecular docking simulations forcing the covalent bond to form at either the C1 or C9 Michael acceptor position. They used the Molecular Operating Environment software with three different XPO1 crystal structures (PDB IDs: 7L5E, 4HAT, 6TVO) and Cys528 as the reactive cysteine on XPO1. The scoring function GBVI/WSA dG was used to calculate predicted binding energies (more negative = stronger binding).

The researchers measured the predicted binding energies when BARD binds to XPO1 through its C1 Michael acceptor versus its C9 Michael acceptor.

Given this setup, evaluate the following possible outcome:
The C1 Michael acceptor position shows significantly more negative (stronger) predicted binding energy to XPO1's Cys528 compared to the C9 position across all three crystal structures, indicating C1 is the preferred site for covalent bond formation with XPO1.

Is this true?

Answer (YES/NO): NO